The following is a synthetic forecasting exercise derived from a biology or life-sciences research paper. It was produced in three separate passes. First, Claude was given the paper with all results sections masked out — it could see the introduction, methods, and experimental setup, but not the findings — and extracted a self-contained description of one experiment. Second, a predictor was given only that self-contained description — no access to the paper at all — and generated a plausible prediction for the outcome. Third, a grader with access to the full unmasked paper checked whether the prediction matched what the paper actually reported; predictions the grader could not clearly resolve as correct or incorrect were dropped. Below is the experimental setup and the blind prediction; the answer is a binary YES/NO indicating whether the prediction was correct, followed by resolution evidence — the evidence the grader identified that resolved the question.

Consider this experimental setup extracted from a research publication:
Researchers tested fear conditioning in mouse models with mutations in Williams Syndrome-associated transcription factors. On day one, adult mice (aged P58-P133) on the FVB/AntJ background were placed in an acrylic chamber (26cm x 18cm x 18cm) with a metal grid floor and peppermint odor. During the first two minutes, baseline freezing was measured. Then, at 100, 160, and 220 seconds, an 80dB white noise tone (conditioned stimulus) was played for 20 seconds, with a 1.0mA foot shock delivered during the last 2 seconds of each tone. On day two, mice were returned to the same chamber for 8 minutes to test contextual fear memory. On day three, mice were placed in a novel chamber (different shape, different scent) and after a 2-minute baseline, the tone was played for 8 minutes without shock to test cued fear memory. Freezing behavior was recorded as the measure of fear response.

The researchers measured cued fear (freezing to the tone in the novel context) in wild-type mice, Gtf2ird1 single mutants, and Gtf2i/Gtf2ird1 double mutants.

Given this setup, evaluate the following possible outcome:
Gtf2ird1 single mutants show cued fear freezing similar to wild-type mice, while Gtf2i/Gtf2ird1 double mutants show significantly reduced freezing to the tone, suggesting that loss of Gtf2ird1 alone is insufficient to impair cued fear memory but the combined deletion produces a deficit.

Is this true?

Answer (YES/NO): NO